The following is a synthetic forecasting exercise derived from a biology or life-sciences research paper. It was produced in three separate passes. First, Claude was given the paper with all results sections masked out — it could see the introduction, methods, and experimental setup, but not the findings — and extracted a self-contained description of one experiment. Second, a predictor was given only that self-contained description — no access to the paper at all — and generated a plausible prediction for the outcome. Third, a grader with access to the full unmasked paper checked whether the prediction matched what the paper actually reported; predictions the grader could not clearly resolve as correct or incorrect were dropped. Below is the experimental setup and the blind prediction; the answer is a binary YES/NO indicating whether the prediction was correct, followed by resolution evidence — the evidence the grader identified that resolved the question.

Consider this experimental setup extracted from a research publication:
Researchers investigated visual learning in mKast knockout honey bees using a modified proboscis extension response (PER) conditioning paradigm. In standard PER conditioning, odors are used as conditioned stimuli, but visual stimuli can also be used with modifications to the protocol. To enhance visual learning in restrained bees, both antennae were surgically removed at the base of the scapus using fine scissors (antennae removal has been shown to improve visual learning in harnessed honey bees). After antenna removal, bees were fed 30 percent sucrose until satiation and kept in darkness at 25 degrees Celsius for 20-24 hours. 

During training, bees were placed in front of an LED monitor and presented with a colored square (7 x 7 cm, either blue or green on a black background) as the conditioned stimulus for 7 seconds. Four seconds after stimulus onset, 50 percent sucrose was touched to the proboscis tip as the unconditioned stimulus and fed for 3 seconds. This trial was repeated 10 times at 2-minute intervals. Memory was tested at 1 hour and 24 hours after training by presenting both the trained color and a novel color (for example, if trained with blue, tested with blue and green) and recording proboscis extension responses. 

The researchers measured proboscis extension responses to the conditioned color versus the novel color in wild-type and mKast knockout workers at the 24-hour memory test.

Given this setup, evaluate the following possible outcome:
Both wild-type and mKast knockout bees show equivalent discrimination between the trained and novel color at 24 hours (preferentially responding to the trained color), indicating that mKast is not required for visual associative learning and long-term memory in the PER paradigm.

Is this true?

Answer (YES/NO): YES